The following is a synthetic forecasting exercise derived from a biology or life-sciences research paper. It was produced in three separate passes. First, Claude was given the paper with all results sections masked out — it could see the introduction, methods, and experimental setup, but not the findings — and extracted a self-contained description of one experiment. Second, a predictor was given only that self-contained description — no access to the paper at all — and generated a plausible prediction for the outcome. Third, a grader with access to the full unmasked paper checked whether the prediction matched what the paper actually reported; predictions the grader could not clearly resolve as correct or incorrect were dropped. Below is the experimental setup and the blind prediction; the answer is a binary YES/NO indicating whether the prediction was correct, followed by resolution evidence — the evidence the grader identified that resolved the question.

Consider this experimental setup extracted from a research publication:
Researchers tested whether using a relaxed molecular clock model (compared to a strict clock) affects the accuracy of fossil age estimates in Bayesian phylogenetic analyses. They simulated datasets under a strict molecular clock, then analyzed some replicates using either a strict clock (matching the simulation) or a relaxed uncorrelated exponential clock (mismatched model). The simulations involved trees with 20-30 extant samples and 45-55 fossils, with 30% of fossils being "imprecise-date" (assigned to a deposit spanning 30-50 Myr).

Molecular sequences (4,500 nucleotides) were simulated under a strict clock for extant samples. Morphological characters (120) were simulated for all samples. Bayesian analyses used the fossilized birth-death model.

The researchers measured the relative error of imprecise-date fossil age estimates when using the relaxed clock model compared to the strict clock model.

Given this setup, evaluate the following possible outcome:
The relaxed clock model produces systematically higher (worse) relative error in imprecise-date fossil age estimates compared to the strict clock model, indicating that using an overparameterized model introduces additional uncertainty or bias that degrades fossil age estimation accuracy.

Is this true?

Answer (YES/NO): NO